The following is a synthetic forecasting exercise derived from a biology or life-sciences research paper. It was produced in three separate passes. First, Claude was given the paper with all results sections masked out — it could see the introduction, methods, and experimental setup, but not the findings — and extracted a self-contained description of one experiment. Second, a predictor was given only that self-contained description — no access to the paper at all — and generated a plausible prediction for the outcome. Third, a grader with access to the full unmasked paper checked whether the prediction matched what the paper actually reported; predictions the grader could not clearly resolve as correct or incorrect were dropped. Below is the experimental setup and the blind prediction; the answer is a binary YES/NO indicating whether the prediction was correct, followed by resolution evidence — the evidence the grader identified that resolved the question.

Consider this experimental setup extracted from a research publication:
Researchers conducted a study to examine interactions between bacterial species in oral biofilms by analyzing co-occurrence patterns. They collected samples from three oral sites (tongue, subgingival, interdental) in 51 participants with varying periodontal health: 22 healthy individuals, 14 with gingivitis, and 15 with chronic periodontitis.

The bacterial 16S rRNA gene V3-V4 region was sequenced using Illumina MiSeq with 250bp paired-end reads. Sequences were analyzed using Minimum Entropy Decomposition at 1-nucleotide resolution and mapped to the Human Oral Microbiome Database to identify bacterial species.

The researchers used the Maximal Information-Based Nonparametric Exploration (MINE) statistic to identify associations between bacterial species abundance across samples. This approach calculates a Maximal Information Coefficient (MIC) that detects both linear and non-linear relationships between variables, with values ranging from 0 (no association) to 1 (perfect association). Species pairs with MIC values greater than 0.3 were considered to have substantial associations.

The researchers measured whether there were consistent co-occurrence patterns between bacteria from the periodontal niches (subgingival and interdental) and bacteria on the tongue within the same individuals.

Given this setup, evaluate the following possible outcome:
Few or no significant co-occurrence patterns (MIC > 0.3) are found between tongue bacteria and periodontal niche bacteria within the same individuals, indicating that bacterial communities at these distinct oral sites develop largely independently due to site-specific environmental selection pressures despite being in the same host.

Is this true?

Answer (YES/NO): NO